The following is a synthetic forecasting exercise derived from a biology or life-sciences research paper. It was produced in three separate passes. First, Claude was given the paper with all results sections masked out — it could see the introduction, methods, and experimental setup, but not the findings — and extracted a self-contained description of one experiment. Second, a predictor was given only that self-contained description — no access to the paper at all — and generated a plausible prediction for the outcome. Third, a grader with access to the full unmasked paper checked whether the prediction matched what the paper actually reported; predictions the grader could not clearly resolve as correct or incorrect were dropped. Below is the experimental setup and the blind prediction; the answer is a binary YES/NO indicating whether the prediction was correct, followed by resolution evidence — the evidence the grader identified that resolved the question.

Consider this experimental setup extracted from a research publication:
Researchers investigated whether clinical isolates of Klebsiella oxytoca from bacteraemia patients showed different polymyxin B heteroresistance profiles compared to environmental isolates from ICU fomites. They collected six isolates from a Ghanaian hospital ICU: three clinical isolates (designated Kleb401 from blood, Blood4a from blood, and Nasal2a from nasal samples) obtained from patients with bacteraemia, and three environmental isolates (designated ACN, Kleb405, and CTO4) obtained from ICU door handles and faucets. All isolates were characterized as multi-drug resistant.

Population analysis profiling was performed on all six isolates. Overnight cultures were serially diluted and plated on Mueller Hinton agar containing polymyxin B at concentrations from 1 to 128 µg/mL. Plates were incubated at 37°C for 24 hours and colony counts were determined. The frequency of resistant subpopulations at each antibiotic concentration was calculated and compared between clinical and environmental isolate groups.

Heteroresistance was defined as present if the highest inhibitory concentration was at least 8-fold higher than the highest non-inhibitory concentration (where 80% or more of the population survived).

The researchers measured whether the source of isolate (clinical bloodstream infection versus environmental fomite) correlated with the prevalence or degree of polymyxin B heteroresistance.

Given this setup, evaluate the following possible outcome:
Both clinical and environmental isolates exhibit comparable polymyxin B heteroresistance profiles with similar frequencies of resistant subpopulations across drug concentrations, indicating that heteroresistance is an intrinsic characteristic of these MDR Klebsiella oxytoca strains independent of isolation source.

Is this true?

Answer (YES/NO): YES